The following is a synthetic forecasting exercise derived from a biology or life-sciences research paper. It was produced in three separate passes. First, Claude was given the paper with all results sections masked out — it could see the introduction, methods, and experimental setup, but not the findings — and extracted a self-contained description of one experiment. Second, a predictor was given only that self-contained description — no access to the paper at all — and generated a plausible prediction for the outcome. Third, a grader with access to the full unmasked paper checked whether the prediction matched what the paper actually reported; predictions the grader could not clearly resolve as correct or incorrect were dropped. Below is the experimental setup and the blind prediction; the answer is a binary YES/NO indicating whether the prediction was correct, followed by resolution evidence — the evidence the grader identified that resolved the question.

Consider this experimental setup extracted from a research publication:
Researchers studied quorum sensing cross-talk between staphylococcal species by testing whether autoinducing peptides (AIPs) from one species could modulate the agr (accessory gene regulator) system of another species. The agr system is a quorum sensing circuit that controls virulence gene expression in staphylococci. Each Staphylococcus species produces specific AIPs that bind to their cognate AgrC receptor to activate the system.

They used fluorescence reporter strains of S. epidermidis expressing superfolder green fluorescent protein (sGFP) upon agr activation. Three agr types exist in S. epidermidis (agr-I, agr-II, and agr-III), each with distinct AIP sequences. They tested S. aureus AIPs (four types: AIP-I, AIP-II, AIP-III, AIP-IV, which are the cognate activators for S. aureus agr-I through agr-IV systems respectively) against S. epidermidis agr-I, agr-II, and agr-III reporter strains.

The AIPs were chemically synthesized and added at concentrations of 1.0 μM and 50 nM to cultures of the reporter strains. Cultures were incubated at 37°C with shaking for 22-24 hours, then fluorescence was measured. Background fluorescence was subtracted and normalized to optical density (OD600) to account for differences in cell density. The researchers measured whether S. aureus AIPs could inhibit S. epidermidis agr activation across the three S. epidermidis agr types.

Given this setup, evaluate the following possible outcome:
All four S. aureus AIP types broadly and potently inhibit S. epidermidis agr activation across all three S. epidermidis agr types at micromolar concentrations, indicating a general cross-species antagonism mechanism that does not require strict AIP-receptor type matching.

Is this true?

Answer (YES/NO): NO